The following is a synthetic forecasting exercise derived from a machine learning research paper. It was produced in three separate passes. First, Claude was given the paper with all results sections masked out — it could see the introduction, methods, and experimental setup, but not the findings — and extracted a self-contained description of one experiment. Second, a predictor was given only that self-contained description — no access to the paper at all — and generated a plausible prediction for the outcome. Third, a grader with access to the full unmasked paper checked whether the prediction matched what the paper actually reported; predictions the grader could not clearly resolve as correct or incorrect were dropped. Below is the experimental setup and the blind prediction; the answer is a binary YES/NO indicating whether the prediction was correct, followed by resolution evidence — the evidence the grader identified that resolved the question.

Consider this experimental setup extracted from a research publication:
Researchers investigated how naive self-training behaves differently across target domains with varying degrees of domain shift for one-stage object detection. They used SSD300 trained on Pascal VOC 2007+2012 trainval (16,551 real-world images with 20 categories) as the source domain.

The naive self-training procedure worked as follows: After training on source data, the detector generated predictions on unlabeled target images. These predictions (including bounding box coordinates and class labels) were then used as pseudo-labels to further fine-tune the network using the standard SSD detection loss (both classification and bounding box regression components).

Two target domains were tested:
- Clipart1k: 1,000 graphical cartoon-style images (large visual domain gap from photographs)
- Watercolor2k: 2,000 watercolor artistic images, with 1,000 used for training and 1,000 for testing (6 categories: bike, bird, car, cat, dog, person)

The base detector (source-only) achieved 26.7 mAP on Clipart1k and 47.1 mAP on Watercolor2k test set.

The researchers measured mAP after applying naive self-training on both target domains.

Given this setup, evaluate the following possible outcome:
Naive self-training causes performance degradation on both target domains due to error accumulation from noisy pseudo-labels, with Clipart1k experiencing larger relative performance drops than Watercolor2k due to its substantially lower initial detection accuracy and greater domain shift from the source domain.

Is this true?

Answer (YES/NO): NO